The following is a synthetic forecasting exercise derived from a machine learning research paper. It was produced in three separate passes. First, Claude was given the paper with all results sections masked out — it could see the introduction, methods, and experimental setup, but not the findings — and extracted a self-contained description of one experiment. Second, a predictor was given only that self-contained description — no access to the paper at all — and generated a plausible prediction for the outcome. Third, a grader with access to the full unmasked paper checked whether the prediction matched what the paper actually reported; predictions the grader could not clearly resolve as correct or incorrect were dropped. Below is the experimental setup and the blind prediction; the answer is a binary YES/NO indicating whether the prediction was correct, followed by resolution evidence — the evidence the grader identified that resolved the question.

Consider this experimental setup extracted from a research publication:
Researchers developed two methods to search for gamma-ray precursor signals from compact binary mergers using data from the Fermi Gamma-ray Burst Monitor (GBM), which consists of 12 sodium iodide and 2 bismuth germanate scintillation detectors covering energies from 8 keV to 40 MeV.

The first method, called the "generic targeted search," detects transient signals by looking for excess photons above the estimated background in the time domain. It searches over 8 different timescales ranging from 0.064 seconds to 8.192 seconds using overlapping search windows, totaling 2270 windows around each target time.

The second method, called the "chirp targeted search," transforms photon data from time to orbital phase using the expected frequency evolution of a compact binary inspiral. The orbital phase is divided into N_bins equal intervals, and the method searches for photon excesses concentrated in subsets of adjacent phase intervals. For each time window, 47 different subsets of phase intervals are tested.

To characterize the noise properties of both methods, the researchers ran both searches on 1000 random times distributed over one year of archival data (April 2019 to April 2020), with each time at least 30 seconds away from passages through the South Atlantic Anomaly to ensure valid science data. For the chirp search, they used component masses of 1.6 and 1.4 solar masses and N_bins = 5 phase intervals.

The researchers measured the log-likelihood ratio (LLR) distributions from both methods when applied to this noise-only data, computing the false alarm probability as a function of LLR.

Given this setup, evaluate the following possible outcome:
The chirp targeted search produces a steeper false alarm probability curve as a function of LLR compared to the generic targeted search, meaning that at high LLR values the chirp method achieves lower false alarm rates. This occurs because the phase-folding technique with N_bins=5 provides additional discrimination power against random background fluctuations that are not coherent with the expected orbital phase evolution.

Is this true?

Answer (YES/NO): NO